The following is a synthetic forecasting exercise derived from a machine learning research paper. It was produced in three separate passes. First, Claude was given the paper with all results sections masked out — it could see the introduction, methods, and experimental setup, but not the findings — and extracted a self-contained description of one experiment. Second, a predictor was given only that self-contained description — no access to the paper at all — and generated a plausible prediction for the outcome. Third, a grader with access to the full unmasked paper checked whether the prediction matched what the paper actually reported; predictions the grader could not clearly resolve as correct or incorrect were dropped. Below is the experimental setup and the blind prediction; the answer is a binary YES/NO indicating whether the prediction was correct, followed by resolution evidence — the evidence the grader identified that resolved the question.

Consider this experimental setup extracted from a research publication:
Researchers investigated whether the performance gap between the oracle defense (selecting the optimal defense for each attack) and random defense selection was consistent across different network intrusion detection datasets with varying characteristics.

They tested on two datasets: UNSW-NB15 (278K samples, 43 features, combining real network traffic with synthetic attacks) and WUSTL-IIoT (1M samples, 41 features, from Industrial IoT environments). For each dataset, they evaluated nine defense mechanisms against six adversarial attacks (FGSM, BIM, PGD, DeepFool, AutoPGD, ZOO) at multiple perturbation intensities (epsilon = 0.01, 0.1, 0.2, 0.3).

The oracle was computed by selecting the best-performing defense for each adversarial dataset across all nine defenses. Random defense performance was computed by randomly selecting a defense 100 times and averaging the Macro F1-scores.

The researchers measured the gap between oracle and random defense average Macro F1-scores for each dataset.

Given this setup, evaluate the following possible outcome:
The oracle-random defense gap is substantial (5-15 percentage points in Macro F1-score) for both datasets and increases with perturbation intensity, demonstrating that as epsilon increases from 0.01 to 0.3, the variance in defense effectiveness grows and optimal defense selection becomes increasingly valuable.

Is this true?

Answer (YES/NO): NO